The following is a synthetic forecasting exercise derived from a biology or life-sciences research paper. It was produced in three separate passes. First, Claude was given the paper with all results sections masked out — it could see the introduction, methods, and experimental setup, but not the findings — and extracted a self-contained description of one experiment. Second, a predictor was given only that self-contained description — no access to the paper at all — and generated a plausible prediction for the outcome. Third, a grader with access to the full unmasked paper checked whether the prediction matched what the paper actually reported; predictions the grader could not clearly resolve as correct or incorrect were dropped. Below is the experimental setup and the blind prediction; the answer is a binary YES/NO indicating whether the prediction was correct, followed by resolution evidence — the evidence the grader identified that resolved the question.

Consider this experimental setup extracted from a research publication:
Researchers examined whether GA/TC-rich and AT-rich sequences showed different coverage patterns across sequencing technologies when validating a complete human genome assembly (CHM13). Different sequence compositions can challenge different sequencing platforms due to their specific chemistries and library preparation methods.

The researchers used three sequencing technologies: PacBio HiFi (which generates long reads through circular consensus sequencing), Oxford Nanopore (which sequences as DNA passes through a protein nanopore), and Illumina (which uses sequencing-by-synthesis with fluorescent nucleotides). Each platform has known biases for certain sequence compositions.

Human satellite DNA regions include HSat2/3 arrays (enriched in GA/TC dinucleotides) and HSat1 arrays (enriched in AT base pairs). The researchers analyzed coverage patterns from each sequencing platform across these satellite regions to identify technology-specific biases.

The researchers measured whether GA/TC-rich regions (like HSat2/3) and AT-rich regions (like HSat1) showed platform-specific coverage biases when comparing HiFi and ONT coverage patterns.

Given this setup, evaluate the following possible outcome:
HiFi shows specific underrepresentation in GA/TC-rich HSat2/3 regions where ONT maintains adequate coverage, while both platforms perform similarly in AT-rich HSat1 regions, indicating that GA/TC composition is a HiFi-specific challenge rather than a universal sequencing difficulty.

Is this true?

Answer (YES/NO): NO